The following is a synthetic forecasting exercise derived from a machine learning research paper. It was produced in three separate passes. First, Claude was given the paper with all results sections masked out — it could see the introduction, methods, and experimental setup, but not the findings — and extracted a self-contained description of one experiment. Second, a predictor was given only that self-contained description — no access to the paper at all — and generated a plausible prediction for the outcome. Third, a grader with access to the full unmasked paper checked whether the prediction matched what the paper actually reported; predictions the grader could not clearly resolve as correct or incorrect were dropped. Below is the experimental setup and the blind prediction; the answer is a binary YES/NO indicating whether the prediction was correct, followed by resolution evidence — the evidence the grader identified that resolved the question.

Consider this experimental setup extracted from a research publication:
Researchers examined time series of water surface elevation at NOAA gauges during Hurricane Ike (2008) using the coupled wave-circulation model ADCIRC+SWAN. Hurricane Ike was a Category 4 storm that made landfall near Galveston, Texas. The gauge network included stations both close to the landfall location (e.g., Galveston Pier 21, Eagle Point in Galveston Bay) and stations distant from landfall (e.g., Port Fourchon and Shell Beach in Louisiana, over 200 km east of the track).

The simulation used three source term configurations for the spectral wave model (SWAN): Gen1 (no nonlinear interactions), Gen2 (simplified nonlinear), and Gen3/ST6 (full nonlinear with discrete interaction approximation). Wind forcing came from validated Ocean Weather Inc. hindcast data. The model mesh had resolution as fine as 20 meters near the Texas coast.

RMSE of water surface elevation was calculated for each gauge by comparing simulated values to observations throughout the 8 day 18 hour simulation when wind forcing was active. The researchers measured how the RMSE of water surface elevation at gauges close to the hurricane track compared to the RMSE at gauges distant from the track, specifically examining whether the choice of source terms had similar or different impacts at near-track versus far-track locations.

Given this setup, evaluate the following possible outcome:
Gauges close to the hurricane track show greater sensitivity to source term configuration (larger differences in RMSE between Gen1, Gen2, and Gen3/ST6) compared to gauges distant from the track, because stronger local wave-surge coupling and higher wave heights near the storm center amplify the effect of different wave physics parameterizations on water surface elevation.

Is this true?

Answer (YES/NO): YES